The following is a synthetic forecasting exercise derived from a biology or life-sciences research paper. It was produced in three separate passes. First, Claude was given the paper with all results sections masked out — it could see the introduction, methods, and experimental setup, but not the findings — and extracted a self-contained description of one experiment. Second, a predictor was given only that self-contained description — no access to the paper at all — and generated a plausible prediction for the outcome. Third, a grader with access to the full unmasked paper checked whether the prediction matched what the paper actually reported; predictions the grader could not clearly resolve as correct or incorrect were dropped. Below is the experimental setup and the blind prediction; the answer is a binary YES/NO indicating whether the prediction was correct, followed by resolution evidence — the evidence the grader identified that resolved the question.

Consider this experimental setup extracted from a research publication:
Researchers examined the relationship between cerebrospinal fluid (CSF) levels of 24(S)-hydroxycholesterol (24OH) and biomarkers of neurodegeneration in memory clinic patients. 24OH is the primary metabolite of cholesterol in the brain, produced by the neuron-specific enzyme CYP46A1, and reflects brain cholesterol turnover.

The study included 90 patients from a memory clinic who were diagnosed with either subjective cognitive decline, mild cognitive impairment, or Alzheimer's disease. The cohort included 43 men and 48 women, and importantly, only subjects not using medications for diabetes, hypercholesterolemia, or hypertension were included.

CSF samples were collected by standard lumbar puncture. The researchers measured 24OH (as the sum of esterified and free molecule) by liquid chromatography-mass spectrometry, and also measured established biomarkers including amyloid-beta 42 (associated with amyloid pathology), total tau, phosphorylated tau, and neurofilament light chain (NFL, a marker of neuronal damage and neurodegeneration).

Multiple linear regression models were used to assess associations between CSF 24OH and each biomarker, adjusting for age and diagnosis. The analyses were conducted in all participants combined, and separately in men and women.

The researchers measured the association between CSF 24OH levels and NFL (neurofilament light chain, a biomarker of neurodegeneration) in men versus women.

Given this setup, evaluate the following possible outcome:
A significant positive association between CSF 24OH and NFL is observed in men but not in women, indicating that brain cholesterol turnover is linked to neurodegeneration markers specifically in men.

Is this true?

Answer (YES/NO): NO